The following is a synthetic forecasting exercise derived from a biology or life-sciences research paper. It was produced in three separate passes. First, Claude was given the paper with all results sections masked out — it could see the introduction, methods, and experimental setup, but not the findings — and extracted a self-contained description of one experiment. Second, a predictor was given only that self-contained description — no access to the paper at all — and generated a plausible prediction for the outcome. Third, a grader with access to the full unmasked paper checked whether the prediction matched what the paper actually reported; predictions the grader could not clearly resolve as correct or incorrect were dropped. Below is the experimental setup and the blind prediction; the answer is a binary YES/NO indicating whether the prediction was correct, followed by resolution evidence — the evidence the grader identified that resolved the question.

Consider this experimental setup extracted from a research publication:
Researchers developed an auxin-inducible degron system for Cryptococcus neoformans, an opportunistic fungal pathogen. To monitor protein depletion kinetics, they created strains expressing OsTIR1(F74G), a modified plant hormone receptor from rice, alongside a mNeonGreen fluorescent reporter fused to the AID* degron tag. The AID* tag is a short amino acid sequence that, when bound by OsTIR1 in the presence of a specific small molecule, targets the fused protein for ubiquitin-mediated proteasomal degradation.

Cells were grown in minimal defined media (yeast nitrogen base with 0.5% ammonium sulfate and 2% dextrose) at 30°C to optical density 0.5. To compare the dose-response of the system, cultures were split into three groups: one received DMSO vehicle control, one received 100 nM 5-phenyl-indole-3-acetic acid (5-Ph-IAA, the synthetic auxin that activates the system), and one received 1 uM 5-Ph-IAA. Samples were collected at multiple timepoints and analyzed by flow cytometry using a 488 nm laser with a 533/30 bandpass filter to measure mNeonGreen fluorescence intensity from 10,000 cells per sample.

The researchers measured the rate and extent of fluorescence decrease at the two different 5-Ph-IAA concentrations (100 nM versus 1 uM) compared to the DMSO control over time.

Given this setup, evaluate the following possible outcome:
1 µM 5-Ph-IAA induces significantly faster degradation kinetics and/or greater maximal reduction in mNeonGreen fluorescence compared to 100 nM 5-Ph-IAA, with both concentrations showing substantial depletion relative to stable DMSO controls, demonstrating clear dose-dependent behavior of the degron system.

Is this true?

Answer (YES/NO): NO